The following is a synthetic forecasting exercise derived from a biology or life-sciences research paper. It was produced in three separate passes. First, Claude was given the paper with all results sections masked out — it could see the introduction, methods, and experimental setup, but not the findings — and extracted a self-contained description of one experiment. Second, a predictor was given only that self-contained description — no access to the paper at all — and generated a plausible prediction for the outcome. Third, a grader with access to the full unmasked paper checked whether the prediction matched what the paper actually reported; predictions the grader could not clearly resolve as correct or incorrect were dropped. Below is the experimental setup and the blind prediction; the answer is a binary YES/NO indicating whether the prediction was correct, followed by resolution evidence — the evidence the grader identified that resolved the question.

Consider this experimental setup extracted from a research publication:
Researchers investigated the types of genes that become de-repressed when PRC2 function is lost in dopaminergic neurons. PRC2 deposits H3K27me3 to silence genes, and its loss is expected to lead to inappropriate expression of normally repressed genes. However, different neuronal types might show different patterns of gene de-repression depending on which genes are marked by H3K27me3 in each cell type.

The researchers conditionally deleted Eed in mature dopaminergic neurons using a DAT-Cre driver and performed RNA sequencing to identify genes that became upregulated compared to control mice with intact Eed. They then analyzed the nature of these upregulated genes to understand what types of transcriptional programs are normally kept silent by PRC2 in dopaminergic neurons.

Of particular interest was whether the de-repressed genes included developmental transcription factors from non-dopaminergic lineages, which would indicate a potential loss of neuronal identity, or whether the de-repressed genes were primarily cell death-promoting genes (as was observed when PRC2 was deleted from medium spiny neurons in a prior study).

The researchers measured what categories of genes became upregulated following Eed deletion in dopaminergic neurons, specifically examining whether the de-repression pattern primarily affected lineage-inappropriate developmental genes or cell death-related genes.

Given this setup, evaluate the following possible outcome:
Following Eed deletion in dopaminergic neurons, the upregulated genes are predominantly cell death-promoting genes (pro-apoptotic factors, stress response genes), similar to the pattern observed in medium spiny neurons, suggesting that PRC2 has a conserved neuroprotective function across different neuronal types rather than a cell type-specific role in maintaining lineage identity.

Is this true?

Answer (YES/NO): NO